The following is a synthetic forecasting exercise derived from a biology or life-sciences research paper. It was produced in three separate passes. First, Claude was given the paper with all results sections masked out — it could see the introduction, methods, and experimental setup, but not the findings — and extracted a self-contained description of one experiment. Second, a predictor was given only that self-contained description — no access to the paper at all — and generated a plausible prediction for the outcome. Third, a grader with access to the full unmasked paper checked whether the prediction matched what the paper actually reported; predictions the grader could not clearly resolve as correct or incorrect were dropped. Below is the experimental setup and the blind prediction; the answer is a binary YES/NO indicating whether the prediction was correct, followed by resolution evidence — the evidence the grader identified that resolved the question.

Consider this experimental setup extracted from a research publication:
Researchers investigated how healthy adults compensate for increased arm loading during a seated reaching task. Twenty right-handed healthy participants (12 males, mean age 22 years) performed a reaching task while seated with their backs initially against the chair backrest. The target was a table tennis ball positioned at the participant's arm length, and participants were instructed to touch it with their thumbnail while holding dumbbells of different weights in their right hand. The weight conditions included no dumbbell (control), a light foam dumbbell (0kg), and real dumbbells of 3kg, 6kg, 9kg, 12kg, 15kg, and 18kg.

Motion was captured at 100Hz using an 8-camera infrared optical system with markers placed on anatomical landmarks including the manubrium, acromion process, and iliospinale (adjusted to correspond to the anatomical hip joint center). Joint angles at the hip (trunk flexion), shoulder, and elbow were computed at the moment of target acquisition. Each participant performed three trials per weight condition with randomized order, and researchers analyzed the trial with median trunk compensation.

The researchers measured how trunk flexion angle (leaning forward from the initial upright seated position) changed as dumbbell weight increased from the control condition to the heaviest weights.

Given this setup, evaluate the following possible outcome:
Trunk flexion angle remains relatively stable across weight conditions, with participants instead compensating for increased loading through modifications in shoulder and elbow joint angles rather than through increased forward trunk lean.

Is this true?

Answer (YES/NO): NO